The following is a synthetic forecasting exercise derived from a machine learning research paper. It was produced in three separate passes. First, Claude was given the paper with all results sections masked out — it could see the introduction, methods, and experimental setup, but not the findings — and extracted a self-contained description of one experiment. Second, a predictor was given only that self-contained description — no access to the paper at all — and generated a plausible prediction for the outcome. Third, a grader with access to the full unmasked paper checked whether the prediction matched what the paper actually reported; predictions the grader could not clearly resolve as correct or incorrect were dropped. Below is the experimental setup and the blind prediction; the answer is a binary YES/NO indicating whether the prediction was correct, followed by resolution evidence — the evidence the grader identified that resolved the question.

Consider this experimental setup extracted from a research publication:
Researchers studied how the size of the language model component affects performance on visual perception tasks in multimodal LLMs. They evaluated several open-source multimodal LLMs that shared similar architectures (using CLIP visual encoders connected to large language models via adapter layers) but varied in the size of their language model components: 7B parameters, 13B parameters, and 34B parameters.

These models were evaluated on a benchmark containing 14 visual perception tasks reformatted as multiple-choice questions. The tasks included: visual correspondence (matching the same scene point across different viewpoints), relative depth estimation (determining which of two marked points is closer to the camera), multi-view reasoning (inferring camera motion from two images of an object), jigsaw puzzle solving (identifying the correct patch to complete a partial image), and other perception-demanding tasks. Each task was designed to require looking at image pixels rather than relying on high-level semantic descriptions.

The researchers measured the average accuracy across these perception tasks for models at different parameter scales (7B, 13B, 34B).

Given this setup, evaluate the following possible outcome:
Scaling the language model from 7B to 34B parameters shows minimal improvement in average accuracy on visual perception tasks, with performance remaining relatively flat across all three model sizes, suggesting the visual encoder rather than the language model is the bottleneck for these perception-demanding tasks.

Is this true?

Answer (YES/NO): YES